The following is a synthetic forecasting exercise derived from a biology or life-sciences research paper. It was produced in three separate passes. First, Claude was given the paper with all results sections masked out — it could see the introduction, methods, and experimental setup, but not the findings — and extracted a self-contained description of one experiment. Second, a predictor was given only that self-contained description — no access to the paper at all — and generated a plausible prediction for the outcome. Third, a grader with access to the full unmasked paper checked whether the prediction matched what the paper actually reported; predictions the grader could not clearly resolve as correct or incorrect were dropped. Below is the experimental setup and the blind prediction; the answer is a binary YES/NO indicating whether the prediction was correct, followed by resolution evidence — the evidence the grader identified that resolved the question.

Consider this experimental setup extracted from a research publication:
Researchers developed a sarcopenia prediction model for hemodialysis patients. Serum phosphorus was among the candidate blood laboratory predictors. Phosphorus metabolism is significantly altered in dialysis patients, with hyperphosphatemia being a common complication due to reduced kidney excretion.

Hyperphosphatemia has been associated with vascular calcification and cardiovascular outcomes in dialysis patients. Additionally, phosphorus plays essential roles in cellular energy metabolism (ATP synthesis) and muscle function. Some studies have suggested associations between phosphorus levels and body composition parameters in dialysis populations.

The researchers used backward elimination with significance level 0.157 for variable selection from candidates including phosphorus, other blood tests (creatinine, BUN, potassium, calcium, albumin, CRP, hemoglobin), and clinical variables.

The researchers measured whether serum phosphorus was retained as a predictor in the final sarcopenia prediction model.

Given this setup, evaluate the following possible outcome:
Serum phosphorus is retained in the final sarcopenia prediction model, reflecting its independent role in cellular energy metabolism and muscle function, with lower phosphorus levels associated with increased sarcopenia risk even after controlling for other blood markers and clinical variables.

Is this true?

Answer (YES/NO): NO